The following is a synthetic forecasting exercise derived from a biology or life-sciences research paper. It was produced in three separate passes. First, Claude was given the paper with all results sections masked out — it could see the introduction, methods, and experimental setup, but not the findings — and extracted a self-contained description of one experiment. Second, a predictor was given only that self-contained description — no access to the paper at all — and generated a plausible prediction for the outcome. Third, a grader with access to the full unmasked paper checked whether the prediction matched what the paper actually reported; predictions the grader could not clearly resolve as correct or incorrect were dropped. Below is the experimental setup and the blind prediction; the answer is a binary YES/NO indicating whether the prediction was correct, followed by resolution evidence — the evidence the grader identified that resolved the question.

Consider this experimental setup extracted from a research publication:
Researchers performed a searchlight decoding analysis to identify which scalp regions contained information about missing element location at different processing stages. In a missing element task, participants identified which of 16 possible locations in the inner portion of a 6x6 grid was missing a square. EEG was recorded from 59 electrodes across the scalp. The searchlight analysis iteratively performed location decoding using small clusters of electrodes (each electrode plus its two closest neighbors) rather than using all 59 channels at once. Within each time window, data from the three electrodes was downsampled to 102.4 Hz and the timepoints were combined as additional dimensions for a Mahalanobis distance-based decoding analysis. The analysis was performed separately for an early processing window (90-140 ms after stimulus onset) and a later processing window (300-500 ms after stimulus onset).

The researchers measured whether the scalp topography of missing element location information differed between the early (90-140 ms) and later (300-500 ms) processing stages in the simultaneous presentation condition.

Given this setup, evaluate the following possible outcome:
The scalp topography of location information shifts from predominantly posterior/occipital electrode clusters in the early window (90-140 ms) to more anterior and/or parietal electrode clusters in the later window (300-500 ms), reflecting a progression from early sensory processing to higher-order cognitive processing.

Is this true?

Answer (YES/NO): NO